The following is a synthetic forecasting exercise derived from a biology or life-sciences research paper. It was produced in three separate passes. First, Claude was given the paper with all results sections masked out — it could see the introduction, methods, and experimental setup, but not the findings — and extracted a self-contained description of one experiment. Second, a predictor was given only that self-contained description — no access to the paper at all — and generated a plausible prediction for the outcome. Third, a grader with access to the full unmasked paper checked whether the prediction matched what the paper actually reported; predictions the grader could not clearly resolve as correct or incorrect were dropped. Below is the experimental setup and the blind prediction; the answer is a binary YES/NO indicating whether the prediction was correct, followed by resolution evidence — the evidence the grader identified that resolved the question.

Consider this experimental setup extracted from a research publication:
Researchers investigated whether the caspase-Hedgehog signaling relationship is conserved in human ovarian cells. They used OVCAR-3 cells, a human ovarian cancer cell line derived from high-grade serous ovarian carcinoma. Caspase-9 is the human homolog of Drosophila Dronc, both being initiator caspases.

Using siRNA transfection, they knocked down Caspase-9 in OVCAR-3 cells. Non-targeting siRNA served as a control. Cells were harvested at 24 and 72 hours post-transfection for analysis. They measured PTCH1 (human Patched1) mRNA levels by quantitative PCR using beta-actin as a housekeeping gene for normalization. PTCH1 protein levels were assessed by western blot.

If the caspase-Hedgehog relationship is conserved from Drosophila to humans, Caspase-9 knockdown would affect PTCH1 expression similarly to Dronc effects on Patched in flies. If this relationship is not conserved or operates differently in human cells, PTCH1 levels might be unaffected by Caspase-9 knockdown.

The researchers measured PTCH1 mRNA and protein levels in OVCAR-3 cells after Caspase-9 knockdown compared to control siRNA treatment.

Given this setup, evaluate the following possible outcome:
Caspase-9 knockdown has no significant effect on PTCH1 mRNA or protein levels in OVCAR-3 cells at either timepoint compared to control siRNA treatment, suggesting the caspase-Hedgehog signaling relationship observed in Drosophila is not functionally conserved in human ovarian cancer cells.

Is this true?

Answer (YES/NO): NO